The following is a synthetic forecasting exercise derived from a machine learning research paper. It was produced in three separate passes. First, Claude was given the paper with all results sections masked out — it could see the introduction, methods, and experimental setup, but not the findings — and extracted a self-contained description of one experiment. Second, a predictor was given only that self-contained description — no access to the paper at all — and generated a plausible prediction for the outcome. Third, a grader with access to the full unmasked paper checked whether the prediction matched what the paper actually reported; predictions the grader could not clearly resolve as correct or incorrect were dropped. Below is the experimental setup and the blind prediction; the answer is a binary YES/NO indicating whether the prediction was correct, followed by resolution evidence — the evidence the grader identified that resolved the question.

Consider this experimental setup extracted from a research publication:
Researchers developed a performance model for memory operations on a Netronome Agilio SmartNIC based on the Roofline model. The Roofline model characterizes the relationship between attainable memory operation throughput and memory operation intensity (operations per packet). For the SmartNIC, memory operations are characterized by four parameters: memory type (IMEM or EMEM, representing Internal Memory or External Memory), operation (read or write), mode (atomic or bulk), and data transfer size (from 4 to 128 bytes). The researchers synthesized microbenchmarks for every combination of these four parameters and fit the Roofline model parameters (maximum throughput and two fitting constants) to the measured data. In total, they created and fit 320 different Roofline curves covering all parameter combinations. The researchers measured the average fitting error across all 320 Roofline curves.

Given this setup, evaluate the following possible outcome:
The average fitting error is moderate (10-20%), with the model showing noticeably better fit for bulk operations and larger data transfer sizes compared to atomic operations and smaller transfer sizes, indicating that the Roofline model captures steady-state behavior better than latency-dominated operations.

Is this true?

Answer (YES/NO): NO